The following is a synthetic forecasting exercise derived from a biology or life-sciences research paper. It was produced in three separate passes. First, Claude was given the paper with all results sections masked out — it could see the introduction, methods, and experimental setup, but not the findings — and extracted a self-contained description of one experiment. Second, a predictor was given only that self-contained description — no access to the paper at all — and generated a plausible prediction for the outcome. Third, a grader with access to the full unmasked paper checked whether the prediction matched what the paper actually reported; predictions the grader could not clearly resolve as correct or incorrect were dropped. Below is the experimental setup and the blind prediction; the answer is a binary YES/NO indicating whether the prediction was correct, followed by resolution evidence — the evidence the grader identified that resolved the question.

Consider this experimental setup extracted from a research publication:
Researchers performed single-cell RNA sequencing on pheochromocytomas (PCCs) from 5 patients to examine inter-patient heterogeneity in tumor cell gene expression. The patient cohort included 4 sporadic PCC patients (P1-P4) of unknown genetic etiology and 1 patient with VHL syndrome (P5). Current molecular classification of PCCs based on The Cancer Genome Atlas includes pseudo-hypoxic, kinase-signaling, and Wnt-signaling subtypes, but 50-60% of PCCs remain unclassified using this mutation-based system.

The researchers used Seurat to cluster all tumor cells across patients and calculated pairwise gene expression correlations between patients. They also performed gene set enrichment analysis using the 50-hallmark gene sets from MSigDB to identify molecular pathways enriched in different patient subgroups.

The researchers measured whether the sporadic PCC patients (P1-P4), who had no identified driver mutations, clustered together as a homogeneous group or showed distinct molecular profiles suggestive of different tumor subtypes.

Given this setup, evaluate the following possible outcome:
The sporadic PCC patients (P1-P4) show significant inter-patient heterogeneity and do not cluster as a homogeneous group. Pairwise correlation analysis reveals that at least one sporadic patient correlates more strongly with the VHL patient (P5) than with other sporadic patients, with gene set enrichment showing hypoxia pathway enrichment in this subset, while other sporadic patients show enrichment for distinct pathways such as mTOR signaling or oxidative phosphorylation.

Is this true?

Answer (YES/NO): NO